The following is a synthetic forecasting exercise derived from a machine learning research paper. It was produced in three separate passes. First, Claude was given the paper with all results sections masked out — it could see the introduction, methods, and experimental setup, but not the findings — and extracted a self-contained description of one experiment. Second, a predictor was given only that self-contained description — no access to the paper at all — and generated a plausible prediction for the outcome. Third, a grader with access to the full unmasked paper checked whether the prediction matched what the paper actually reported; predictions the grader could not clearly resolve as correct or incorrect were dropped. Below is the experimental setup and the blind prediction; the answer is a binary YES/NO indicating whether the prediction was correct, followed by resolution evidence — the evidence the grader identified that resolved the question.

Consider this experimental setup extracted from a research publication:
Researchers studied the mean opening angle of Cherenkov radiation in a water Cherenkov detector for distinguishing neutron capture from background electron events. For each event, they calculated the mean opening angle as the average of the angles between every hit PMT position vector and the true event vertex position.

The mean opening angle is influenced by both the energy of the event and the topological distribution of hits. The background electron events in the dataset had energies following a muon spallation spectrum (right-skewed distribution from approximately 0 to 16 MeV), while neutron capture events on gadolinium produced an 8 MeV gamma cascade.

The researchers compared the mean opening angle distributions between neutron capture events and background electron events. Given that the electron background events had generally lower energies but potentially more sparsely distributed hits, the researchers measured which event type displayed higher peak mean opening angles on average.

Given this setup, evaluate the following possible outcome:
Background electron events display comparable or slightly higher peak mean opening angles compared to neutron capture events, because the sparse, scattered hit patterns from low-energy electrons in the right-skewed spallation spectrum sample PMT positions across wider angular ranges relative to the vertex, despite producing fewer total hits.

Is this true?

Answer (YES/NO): NO